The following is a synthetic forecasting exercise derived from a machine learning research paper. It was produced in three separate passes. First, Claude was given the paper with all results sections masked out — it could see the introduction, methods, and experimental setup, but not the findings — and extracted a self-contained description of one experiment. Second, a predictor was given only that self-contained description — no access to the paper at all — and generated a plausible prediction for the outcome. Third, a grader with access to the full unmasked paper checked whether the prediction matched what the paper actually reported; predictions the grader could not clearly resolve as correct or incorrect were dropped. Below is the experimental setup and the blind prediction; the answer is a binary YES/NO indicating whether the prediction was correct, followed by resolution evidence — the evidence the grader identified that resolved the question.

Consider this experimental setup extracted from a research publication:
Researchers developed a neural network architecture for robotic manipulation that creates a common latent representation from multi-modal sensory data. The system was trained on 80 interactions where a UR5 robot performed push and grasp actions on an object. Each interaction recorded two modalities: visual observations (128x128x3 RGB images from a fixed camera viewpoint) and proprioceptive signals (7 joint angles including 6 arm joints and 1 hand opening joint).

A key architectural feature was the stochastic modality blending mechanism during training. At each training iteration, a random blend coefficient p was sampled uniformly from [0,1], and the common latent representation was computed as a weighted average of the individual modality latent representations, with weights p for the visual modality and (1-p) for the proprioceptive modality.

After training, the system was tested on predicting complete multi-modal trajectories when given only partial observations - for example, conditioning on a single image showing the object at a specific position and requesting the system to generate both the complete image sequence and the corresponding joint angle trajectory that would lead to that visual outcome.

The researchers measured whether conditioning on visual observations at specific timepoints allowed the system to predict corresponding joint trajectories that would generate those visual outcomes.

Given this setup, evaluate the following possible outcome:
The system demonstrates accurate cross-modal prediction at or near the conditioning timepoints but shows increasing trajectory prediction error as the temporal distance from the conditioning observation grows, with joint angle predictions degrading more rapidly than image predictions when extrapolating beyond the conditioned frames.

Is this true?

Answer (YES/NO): NO